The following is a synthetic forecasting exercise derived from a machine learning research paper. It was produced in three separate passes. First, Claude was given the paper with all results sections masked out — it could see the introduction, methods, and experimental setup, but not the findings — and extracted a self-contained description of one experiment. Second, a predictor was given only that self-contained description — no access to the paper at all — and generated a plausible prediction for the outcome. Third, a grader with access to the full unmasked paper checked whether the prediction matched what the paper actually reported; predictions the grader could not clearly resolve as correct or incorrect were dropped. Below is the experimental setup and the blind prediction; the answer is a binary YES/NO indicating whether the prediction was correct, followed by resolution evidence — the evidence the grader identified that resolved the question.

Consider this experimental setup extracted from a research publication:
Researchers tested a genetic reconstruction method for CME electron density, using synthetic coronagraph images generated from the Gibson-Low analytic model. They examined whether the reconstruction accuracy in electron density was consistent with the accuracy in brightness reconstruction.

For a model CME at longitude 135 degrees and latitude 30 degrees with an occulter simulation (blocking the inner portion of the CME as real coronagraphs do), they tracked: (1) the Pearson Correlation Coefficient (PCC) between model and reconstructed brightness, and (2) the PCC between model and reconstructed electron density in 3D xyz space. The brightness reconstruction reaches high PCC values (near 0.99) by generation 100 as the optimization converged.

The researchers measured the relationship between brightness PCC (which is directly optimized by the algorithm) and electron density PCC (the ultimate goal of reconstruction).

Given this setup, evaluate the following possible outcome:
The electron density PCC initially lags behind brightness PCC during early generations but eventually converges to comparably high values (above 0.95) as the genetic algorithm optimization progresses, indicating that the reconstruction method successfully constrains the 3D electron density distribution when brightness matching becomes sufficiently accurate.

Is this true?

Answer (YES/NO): NO